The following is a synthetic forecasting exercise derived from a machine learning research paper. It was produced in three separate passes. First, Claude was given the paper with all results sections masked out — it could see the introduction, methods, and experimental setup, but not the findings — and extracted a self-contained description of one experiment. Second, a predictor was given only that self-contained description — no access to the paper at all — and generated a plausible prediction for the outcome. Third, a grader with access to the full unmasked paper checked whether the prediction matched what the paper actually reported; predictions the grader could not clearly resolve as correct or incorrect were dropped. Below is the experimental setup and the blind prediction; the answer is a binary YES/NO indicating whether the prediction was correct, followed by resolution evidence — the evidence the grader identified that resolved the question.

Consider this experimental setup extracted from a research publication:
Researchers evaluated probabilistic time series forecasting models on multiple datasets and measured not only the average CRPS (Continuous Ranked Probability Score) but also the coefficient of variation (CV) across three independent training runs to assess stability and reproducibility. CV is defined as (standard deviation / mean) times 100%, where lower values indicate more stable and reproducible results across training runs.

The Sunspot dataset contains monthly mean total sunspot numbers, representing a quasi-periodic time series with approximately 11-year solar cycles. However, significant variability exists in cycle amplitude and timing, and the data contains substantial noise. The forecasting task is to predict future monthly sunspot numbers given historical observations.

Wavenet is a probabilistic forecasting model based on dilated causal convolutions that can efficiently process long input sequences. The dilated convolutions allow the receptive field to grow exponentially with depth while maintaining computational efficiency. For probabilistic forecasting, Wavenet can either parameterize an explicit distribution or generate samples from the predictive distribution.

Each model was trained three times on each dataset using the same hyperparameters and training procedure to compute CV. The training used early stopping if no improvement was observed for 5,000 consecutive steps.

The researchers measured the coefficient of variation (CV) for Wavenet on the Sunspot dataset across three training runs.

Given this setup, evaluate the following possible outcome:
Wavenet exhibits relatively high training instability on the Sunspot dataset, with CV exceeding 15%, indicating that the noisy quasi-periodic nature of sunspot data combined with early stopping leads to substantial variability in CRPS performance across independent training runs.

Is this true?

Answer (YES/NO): NO